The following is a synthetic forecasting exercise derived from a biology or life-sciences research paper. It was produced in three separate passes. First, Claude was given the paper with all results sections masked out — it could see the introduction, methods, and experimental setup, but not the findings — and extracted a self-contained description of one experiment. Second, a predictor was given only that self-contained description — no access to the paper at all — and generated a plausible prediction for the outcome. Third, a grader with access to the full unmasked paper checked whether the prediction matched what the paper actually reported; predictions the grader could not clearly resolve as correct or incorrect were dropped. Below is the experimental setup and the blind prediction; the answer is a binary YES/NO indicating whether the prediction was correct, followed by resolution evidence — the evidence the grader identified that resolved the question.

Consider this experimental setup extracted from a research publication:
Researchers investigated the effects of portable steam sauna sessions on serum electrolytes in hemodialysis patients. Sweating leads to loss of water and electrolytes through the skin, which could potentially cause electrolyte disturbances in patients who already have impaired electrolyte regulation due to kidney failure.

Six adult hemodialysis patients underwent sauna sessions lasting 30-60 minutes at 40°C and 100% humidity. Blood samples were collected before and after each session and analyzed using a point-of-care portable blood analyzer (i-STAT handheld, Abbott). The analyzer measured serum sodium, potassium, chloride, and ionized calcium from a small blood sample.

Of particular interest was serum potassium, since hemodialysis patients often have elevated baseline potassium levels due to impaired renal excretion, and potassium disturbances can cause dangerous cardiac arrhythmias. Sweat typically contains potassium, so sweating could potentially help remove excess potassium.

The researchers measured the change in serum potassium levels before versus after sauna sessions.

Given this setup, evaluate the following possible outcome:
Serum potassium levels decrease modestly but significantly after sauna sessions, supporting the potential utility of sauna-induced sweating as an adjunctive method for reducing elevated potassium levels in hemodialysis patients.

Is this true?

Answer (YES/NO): NO